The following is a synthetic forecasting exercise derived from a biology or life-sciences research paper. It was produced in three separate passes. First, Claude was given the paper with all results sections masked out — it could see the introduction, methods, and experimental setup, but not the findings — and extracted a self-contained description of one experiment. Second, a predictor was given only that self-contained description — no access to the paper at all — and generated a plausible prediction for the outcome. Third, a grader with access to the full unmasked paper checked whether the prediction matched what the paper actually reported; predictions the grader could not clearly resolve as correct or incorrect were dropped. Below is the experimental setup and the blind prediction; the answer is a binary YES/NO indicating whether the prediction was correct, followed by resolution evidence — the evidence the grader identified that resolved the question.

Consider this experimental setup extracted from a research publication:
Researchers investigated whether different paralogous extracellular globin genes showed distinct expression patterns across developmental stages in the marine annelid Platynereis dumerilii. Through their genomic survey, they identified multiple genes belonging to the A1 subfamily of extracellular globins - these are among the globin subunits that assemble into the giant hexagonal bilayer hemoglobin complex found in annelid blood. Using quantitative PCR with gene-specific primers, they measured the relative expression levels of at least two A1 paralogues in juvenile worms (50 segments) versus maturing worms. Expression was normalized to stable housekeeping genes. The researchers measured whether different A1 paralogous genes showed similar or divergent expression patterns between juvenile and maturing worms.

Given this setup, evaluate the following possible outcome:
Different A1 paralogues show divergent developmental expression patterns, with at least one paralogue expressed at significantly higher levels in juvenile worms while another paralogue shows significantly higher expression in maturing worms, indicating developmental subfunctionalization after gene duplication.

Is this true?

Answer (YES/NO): YES